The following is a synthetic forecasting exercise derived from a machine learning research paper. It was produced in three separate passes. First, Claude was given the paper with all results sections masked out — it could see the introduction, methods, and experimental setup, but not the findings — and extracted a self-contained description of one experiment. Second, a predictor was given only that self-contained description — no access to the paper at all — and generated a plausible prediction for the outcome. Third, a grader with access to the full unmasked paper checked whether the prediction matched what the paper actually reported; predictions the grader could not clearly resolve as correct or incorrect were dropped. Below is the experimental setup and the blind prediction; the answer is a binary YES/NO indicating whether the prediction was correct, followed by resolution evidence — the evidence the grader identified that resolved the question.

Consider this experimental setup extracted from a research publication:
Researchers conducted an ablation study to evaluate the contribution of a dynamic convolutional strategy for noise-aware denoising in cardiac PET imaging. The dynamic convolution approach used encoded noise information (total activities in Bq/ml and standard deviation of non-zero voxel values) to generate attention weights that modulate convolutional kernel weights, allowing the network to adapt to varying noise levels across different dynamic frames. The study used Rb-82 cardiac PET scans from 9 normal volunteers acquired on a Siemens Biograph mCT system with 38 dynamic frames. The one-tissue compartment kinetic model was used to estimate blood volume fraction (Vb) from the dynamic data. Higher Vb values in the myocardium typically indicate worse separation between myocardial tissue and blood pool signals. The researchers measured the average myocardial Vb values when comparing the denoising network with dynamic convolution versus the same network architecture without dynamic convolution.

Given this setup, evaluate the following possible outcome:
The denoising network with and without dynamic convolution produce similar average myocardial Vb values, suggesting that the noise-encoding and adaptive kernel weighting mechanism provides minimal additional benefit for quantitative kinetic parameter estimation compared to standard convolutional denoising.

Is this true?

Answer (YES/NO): NO